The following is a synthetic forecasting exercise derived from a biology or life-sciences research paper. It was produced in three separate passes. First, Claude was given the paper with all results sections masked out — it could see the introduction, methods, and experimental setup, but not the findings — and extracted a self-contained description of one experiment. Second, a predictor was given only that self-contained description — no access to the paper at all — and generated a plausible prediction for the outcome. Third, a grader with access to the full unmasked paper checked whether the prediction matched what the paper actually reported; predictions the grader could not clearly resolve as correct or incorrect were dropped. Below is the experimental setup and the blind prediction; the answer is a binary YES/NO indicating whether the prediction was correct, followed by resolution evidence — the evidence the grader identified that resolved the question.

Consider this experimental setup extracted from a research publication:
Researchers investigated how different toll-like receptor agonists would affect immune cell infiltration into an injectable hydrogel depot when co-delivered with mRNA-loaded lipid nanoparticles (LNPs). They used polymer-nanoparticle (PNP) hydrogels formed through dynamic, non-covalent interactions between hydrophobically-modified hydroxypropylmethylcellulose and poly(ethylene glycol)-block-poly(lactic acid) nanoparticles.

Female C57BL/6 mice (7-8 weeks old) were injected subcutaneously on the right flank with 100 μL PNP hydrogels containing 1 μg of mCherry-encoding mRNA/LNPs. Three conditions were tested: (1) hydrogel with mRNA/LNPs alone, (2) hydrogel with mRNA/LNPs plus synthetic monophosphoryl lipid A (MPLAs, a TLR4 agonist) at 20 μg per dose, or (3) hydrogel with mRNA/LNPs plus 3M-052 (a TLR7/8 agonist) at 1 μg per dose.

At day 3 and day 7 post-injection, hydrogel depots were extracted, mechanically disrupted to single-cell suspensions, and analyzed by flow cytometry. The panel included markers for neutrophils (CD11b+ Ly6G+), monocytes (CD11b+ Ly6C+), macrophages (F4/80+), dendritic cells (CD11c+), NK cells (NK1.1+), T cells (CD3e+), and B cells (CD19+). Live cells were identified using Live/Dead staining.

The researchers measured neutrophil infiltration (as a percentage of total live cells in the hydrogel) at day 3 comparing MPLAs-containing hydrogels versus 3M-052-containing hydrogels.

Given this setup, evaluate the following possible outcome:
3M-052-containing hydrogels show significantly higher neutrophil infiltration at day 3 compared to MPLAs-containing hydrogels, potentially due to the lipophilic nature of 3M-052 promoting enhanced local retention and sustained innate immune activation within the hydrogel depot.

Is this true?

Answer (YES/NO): NO